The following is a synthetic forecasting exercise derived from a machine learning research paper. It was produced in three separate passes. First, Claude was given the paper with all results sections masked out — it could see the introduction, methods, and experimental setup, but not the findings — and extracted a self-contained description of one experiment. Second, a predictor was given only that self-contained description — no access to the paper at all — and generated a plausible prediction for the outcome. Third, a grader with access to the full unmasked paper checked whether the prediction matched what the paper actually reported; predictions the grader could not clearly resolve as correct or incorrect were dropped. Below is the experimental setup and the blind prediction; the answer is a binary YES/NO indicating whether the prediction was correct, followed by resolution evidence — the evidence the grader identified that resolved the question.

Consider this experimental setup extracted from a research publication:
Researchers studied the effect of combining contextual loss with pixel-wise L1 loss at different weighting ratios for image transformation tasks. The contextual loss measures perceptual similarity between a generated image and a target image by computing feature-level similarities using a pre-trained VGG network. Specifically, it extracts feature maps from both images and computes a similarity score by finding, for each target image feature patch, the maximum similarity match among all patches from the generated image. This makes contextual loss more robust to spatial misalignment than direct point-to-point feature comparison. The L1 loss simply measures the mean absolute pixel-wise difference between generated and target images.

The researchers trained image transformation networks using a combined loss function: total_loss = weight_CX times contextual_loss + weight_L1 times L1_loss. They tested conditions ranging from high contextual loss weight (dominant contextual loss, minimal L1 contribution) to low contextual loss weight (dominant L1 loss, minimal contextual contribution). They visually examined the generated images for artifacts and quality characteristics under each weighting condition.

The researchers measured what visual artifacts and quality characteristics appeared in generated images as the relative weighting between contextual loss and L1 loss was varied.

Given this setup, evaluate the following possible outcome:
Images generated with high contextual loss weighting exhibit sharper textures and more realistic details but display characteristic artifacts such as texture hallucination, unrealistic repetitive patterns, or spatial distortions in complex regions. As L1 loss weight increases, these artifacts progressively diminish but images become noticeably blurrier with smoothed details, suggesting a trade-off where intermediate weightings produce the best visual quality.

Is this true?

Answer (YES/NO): NO